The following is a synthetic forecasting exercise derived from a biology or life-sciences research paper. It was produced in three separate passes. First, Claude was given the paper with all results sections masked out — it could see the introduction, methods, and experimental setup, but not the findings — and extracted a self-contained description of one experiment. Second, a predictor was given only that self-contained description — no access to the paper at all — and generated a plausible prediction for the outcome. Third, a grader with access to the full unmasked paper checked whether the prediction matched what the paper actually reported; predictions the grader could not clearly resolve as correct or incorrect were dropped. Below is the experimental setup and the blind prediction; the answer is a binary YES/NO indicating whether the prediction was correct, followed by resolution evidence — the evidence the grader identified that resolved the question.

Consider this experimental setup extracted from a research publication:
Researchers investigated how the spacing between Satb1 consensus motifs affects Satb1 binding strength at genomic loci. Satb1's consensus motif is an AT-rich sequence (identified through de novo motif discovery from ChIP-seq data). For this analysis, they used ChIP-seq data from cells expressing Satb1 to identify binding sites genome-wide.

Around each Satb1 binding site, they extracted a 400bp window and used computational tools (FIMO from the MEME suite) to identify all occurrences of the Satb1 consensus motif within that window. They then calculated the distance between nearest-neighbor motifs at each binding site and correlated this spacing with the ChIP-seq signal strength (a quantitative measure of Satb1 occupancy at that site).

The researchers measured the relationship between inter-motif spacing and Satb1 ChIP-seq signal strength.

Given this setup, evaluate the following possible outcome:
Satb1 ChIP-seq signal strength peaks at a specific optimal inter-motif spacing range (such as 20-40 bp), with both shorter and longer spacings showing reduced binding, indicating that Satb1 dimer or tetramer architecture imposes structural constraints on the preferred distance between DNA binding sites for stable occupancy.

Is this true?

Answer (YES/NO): NO